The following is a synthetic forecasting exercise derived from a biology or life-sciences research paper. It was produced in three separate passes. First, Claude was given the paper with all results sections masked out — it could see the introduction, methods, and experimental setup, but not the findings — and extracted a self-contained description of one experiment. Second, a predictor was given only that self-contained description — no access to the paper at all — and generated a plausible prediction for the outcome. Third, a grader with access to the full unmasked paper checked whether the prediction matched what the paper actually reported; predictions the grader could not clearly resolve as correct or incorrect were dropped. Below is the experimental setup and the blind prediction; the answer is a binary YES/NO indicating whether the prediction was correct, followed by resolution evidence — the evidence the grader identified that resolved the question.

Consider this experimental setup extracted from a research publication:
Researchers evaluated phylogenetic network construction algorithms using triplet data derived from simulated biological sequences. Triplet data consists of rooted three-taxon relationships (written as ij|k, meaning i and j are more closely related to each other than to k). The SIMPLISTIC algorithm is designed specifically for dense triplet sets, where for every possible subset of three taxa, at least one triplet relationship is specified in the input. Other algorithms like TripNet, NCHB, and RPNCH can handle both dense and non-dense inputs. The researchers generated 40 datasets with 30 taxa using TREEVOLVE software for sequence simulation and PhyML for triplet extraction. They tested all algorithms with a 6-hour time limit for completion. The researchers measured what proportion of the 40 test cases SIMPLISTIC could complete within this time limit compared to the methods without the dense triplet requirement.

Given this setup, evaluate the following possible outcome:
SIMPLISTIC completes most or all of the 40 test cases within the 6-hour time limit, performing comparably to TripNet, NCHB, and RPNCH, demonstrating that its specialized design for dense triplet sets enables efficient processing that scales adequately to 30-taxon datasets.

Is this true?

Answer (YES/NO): NO